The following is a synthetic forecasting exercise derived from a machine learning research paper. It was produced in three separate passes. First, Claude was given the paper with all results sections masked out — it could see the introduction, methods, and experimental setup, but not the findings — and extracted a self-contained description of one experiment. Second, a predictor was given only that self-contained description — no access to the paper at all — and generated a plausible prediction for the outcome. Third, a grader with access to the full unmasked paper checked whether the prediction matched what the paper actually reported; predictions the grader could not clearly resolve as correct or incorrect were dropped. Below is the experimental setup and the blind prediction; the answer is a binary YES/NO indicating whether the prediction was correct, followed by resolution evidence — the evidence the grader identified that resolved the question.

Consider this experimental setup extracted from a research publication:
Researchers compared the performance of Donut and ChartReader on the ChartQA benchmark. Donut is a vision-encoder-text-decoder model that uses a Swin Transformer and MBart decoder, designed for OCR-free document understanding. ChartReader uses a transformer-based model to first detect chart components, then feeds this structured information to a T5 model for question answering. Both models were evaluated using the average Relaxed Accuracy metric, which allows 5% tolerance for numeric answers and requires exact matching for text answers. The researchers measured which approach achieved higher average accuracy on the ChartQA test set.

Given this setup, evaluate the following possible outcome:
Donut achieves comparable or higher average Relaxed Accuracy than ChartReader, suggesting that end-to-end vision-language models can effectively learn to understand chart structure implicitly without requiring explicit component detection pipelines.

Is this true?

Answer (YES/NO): NO